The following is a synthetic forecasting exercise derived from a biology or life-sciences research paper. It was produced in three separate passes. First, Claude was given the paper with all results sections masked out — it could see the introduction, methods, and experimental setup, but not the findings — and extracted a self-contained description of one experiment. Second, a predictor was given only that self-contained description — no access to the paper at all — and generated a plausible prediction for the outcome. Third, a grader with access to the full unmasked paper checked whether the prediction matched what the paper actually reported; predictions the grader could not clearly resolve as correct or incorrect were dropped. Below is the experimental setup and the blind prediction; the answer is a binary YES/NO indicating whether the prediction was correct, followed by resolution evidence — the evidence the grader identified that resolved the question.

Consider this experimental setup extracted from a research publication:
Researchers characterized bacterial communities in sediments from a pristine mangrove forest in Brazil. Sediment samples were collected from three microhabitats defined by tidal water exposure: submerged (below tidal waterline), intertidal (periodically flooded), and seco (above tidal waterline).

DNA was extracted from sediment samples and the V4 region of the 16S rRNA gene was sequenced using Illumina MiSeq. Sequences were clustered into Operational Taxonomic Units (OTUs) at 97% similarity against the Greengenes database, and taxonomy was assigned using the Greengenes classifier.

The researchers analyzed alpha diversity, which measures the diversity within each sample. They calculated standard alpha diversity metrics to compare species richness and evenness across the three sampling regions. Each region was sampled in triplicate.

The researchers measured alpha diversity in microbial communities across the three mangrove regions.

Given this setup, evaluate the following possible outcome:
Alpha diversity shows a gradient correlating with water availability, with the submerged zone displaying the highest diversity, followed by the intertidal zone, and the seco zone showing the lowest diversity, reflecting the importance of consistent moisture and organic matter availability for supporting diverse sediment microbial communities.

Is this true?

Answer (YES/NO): NO